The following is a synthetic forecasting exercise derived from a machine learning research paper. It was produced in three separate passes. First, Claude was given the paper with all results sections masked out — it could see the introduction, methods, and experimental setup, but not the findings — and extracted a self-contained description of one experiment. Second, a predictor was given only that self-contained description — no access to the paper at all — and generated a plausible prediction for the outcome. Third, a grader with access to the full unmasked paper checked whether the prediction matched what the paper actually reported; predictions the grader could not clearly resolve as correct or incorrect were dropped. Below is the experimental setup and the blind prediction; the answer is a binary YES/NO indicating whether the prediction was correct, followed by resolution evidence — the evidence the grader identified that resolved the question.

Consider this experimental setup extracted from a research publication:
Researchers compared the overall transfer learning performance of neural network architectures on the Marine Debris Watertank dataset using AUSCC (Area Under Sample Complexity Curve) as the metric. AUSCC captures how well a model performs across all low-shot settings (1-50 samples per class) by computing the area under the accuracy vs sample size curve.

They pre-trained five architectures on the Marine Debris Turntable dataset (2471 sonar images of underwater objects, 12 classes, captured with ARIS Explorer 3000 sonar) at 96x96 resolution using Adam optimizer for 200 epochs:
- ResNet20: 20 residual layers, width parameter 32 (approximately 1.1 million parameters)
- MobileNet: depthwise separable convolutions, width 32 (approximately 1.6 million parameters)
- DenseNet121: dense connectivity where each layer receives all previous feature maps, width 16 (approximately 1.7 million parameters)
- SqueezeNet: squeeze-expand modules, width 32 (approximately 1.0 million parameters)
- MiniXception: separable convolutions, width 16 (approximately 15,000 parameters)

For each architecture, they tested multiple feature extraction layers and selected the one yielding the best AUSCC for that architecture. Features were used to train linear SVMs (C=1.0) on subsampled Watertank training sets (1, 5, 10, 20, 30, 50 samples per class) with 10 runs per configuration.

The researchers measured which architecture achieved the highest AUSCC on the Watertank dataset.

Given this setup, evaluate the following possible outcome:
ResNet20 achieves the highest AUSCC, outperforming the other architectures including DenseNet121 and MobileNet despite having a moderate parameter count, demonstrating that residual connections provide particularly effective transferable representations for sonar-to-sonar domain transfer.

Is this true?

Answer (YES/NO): YES